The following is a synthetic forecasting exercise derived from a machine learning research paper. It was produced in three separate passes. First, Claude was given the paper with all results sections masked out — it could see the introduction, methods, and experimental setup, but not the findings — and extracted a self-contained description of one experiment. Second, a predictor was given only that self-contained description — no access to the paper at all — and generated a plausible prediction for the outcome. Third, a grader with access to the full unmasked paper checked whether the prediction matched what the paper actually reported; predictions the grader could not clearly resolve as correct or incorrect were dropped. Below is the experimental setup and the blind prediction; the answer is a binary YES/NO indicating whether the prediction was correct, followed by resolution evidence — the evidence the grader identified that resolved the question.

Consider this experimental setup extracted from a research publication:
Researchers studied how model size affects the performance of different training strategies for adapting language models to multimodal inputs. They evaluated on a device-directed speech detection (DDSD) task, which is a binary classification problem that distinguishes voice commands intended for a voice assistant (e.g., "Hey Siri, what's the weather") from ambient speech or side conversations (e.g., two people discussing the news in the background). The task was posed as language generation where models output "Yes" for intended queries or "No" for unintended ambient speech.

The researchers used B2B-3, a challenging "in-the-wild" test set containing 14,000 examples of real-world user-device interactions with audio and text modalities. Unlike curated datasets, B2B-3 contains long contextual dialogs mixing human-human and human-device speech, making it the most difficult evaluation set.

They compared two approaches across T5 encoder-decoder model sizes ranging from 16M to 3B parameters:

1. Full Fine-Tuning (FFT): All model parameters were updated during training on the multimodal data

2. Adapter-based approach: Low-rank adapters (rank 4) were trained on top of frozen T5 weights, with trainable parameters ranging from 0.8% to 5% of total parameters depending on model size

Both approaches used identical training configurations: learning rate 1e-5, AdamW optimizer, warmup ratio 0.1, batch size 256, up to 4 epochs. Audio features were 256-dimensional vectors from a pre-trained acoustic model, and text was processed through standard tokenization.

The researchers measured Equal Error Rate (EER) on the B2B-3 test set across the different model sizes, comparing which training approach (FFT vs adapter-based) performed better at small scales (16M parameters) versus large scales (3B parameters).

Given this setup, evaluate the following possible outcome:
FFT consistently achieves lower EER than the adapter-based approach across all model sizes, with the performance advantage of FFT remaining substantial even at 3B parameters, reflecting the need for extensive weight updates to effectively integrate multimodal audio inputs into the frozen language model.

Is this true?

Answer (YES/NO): NO